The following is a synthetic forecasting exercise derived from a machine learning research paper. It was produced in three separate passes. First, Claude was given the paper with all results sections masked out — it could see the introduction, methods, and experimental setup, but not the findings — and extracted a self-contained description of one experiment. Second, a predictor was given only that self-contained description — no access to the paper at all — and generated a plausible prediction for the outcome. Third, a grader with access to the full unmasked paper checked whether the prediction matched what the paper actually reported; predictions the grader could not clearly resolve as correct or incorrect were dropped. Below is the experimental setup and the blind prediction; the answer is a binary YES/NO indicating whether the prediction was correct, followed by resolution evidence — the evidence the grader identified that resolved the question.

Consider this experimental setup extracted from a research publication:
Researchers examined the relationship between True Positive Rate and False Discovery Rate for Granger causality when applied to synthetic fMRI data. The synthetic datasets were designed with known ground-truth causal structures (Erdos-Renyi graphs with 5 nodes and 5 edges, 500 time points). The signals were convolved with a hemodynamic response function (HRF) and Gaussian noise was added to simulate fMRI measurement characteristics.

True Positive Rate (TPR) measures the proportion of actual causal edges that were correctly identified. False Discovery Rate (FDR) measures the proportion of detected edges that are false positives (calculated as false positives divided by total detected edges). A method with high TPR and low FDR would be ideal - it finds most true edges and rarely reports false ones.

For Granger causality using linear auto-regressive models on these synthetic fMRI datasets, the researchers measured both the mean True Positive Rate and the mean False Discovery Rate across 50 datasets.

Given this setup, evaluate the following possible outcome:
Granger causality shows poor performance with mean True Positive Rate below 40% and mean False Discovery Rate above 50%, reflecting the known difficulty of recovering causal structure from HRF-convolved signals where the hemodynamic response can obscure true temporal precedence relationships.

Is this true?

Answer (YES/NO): YES